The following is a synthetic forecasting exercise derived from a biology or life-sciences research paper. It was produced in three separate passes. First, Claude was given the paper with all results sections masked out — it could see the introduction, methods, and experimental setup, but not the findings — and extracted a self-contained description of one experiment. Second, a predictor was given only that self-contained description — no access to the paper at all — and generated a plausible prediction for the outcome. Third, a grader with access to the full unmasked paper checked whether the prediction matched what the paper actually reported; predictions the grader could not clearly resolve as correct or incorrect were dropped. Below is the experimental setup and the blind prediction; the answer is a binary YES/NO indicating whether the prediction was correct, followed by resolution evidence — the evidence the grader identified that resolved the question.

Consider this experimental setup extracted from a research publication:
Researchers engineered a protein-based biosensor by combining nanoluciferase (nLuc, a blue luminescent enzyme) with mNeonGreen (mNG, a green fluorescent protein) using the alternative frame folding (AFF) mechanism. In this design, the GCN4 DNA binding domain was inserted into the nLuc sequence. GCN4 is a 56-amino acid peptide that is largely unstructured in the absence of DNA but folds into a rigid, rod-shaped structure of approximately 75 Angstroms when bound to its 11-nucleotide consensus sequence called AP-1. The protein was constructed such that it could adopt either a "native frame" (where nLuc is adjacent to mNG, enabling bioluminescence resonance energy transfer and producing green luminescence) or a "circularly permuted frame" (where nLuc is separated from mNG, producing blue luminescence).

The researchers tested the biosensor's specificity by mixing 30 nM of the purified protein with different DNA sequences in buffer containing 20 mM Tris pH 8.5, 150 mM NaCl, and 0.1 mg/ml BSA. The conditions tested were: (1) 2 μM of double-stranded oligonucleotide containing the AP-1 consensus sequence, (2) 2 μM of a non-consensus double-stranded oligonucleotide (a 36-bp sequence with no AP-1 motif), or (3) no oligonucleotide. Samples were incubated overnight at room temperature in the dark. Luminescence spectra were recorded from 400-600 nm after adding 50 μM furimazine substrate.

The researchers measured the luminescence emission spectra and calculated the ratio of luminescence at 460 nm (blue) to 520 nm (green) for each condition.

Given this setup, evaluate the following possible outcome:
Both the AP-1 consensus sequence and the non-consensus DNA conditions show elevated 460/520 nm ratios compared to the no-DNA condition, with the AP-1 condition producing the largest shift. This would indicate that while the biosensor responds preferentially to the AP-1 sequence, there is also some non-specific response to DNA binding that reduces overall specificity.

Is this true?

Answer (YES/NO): NO